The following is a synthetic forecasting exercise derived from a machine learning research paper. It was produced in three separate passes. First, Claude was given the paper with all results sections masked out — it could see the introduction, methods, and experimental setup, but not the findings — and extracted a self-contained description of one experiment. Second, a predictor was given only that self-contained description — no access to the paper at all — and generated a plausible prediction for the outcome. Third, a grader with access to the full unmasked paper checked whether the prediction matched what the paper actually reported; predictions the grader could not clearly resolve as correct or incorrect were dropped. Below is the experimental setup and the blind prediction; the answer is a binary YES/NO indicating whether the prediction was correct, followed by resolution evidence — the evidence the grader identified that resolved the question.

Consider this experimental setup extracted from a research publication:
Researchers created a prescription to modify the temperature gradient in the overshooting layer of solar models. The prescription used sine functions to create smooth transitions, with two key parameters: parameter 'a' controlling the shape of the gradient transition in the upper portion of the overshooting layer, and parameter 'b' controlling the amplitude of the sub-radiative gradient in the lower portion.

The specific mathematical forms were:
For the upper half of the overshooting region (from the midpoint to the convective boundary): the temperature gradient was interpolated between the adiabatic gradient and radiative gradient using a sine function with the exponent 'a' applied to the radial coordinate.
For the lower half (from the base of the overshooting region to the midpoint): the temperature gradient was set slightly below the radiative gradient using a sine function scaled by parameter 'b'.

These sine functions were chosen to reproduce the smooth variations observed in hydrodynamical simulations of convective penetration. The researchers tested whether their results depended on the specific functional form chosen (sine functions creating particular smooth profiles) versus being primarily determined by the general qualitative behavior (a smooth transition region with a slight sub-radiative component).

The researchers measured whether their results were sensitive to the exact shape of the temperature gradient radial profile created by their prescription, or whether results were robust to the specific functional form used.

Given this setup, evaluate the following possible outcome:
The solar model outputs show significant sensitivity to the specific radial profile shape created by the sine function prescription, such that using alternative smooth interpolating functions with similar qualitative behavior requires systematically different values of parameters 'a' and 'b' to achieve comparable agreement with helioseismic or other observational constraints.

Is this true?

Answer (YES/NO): NO